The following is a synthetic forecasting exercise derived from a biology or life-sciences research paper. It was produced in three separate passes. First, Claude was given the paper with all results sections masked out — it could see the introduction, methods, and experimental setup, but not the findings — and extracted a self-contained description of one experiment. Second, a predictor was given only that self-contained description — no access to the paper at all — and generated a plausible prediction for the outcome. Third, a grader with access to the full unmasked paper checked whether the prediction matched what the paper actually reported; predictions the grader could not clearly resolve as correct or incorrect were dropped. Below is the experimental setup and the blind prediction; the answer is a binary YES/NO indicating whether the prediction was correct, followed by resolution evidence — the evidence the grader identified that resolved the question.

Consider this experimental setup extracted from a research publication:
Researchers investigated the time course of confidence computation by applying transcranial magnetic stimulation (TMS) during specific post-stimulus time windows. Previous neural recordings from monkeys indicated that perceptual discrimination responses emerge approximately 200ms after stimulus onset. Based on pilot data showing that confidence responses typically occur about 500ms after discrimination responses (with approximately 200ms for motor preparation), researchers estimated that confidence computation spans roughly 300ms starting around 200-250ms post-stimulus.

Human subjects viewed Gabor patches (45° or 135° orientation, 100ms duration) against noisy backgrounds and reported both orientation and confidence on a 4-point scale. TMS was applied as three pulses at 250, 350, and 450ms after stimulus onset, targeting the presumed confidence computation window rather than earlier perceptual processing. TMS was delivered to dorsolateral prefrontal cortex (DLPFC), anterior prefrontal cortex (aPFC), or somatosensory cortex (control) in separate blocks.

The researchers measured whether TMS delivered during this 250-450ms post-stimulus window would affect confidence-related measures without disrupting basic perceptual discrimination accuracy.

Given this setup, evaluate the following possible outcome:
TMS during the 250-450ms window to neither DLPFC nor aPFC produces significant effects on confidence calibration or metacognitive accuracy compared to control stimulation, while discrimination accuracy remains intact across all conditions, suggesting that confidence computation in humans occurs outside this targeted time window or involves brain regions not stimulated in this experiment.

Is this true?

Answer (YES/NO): NO